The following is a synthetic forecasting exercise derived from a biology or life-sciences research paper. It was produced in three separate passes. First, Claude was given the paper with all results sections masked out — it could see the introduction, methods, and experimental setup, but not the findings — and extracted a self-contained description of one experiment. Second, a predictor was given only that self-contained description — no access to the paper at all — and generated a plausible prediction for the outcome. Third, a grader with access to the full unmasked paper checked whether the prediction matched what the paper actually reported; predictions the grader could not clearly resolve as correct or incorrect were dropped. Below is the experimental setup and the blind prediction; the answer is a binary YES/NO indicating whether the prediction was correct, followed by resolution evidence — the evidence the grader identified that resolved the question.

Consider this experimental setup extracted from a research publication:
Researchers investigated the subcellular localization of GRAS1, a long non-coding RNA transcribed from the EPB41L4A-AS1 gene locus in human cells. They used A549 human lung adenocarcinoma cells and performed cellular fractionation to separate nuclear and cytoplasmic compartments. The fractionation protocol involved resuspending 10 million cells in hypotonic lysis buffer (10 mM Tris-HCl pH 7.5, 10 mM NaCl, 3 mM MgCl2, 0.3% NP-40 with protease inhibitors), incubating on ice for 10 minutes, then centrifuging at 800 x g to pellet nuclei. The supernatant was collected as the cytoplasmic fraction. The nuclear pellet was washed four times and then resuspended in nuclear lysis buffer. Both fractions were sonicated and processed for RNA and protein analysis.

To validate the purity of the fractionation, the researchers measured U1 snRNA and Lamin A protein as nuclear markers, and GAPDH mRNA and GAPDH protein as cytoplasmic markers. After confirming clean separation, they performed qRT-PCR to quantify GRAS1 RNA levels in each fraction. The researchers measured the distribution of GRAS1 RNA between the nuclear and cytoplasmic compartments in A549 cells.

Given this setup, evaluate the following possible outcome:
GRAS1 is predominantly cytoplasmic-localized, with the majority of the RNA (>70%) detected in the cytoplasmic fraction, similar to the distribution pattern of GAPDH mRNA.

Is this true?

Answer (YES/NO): NO